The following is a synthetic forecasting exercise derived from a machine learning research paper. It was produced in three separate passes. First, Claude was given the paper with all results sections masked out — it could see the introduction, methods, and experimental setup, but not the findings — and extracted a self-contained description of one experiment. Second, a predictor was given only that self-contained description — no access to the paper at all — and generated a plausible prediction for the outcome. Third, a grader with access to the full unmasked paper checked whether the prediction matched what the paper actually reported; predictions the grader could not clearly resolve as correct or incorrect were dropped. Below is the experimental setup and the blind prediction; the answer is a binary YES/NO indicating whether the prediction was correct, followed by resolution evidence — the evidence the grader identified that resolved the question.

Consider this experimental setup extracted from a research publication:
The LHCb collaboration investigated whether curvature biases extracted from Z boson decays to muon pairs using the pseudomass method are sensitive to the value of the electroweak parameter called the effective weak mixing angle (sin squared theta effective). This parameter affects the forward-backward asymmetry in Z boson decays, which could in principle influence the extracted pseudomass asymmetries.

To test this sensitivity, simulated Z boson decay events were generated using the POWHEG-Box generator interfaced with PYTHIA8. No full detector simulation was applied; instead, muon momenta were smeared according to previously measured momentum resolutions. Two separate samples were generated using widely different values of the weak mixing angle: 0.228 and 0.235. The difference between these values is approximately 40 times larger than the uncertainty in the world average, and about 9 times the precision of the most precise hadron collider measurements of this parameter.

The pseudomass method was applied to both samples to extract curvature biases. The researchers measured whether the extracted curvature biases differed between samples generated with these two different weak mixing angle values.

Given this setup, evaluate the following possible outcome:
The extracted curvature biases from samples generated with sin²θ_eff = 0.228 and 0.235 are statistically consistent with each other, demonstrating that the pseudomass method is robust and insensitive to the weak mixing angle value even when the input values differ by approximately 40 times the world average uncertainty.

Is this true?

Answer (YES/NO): YES